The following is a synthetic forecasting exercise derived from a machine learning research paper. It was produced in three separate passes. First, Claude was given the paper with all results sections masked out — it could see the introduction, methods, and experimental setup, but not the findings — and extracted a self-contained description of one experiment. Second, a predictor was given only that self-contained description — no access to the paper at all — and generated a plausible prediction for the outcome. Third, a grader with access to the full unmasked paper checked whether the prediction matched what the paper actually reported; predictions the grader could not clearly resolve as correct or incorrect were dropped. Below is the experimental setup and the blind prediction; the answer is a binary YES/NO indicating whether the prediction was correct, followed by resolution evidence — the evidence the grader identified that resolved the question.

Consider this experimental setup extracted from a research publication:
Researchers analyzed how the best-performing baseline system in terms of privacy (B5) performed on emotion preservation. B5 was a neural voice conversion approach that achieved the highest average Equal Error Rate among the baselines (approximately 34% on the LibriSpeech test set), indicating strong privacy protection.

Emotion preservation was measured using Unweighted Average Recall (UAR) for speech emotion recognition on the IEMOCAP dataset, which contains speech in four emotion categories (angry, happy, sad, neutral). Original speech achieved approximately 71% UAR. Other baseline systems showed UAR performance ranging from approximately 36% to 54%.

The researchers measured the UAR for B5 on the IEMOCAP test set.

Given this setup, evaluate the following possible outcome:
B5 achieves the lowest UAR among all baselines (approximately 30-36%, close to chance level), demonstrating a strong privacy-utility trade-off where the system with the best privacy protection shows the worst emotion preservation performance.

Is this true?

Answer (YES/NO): NO